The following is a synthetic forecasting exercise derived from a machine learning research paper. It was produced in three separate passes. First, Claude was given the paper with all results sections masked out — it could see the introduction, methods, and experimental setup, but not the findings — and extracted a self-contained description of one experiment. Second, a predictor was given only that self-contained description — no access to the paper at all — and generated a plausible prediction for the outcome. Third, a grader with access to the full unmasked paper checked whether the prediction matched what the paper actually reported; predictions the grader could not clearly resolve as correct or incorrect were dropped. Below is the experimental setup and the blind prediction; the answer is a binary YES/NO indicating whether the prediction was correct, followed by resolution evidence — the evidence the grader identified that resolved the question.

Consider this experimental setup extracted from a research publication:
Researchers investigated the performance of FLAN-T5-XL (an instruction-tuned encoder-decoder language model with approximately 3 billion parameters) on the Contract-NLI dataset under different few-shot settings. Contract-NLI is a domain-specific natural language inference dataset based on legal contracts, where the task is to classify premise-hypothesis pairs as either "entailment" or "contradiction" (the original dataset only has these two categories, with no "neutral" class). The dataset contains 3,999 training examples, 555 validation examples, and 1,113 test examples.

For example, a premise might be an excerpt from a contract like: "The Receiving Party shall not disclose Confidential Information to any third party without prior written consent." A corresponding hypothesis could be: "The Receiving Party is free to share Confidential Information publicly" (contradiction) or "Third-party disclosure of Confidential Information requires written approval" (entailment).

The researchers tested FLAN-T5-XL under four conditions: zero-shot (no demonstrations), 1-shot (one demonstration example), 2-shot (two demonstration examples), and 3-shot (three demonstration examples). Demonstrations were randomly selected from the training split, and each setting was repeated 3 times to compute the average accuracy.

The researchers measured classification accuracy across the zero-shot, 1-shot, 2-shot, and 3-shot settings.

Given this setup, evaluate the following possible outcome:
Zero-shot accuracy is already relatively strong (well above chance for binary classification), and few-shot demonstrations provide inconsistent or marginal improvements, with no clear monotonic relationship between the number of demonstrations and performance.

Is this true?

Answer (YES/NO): NO